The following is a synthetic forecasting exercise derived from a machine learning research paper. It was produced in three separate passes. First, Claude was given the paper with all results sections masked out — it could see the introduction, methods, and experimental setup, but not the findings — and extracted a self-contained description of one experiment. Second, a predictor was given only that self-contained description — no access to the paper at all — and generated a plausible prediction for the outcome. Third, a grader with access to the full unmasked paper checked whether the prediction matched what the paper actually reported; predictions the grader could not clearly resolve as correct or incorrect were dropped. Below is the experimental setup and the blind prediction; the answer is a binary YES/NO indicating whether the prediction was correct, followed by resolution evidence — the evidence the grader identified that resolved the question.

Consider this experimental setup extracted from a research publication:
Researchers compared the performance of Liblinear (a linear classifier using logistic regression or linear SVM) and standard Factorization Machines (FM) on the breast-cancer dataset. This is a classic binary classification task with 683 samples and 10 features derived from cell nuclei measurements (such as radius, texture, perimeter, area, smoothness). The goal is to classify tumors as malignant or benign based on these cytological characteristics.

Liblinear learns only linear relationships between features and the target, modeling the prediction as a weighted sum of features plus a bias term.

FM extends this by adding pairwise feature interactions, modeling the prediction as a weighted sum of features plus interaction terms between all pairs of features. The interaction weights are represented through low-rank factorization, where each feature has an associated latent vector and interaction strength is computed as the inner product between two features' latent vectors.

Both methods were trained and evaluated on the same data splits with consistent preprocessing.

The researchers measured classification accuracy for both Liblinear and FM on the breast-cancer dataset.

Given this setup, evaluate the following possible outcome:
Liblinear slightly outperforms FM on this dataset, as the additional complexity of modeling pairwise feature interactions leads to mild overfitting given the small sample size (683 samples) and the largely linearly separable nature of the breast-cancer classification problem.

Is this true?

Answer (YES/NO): YES